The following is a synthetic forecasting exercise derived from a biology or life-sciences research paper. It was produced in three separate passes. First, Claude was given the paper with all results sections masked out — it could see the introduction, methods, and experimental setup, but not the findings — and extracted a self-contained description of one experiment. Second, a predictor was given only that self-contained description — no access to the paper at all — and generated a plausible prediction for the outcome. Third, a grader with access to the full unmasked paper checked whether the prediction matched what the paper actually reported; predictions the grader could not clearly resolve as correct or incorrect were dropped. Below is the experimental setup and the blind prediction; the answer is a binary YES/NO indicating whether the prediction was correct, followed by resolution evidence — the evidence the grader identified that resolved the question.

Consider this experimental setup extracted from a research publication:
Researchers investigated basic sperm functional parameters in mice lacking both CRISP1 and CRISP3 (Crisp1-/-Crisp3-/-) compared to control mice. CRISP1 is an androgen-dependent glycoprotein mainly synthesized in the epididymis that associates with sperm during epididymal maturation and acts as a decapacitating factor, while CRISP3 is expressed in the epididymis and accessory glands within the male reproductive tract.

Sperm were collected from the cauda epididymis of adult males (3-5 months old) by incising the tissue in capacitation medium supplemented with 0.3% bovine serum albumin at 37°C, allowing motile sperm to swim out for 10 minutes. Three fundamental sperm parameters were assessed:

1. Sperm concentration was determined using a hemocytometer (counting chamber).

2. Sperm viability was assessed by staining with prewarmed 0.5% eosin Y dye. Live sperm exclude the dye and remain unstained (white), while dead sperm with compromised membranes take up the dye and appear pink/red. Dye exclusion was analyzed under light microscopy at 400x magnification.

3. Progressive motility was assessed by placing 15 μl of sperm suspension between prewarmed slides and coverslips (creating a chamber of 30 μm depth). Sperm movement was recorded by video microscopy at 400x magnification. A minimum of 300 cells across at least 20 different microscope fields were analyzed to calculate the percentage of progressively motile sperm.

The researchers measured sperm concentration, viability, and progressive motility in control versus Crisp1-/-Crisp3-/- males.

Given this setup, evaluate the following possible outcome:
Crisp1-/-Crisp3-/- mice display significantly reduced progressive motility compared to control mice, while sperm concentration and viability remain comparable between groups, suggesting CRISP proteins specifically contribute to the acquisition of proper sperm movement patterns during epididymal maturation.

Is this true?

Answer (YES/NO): NO